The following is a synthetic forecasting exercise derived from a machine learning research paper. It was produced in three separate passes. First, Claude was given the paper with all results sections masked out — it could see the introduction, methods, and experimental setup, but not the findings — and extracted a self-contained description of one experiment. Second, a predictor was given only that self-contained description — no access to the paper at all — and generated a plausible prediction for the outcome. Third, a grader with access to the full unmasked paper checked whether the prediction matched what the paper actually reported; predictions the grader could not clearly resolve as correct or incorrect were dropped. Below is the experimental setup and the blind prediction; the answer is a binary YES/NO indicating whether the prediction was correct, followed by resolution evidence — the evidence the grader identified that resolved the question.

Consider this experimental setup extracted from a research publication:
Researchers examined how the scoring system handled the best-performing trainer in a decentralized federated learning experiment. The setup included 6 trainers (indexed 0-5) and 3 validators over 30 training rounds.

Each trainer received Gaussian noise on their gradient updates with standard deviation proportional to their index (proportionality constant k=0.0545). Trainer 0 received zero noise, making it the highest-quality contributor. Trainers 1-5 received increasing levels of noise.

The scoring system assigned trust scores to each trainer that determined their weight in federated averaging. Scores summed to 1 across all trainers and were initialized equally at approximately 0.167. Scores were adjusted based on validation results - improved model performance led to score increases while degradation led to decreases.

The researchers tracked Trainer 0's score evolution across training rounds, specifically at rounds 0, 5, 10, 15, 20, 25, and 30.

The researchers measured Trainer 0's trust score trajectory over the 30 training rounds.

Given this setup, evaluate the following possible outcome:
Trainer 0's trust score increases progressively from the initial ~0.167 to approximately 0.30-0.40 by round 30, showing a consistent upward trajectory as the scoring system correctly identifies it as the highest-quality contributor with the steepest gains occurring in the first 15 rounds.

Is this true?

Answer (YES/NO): NO